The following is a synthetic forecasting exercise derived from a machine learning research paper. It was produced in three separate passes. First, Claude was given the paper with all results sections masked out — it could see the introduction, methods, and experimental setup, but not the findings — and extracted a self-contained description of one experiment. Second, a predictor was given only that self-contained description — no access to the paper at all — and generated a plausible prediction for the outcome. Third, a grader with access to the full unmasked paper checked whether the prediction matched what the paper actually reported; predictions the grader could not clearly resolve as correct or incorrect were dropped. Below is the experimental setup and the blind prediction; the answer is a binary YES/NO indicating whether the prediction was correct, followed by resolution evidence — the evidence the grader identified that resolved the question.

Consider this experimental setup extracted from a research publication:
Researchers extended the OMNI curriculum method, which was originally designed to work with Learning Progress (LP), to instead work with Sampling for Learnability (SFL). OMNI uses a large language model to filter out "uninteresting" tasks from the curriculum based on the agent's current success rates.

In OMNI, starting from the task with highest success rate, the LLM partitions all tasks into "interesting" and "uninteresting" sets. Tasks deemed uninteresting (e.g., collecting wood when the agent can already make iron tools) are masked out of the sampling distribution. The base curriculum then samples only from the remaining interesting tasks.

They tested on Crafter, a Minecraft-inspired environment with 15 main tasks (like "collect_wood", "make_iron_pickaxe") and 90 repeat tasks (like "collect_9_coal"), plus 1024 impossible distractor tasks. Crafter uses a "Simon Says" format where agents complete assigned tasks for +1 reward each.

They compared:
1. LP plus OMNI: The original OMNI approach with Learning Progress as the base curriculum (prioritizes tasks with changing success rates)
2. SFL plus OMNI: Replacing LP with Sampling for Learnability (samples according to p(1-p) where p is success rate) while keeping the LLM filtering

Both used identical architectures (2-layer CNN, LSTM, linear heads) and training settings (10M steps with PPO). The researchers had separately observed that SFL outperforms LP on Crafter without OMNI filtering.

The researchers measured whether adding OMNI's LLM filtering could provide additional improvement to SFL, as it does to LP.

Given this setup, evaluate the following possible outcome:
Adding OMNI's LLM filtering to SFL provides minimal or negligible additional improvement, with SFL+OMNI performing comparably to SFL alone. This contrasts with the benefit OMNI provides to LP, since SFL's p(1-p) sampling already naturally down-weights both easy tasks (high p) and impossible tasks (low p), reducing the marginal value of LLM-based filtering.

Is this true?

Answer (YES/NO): YES